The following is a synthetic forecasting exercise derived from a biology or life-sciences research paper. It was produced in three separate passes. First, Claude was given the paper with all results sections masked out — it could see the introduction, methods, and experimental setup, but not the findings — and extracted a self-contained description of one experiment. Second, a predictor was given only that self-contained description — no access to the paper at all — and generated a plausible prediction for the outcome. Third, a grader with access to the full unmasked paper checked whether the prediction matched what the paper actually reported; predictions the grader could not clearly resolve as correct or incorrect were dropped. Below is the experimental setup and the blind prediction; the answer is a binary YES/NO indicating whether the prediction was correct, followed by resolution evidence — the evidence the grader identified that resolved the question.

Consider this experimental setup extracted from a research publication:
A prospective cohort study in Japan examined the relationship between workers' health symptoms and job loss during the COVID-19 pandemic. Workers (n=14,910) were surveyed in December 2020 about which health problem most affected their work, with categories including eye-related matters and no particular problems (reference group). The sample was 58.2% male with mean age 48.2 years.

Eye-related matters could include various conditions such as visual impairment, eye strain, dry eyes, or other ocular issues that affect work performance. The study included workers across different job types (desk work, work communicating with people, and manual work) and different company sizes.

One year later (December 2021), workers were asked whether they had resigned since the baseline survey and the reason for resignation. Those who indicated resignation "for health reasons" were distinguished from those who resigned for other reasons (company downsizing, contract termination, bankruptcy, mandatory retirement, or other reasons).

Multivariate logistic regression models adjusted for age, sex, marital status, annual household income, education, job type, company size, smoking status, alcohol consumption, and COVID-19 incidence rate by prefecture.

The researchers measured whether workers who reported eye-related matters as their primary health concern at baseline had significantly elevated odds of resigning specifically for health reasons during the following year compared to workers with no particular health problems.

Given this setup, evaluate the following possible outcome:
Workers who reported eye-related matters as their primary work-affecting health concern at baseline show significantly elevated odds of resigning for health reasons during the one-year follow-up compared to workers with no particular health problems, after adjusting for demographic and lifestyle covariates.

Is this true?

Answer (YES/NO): NO